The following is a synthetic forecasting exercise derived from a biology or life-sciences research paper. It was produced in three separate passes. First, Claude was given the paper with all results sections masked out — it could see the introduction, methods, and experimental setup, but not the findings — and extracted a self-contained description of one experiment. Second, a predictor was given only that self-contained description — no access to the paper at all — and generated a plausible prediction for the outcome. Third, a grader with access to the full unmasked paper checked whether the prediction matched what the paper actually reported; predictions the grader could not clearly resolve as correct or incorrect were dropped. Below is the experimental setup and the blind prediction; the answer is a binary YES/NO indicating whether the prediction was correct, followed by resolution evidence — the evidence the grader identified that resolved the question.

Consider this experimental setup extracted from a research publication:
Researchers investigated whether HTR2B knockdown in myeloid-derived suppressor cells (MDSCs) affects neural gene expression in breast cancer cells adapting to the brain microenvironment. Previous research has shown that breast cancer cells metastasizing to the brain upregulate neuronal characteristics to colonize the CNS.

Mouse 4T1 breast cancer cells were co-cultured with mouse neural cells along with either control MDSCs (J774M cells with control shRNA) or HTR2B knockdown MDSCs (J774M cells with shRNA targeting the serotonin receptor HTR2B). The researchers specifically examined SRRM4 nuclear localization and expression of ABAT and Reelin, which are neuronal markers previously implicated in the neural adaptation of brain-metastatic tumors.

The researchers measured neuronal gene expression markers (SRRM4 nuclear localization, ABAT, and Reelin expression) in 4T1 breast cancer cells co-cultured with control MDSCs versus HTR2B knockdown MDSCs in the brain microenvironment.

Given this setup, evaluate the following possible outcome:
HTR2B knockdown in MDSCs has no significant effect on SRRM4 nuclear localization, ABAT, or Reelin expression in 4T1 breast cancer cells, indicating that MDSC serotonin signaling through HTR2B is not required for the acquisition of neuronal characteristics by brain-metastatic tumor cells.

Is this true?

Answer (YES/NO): NO